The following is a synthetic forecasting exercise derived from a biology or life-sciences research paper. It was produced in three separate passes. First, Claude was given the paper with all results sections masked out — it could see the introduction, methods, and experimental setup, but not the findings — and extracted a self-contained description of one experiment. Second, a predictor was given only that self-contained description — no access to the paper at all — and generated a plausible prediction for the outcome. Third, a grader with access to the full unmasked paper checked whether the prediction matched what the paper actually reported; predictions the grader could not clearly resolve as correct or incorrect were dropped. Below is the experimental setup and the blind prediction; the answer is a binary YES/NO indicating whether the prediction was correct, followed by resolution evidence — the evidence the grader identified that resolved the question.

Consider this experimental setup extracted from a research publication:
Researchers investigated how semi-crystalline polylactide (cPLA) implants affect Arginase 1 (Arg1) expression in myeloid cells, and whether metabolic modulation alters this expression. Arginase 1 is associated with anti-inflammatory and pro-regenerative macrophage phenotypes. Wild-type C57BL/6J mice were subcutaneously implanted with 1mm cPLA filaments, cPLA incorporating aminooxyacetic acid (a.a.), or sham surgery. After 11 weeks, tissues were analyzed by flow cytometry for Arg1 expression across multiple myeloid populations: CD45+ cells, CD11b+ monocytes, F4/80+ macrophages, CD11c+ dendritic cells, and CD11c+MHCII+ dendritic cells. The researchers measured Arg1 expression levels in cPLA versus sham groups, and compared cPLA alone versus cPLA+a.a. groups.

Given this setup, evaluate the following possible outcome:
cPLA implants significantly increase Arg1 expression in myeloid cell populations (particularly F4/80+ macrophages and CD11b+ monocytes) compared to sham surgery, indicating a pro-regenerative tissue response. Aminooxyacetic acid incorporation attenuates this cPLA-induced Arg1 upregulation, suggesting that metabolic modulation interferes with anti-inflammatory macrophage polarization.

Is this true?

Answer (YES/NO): NO